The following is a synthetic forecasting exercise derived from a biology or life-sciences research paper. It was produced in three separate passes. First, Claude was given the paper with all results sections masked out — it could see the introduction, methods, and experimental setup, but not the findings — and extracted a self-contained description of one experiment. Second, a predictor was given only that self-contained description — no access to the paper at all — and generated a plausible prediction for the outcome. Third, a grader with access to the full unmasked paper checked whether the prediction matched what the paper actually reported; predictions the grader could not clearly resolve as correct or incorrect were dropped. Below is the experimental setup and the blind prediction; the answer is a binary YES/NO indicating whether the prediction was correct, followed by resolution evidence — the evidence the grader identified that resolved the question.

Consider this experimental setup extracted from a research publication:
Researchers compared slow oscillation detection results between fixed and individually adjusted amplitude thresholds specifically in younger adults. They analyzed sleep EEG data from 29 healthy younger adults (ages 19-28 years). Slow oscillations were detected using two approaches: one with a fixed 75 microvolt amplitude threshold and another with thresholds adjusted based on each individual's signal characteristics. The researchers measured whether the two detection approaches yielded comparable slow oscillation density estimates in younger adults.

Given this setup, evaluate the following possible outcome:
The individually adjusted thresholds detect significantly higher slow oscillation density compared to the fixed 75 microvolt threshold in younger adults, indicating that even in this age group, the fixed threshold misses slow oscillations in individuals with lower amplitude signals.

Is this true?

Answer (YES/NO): NO